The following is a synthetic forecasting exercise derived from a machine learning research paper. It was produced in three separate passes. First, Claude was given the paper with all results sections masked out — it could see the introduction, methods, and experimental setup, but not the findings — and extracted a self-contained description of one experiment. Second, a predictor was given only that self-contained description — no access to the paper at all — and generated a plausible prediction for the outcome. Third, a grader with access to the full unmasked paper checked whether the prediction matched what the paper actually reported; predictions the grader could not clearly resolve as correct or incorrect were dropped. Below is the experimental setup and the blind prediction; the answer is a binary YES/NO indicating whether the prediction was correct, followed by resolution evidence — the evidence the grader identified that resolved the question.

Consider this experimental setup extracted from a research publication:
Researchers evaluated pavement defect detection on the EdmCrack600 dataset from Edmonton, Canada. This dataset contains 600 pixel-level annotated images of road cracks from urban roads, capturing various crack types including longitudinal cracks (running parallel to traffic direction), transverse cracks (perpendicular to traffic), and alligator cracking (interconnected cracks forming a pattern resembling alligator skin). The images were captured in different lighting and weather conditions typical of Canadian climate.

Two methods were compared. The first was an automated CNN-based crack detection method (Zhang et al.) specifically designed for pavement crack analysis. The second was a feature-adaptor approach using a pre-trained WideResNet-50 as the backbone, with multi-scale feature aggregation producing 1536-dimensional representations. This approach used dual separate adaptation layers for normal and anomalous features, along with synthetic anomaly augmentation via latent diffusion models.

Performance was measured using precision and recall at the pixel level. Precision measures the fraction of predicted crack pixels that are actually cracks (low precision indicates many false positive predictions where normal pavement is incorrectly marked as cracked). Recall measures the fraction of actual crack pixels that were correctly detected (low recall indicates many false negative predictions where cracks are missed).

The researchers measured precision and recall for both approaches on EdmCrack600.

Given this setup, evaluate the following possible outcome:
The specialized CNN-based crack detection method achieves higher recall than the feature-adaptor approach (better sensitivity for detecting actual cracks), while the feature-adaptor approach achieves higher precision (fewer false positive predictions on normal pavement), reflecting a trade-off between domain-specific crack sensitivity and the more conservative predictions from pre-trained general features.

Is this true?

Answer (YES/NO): NO